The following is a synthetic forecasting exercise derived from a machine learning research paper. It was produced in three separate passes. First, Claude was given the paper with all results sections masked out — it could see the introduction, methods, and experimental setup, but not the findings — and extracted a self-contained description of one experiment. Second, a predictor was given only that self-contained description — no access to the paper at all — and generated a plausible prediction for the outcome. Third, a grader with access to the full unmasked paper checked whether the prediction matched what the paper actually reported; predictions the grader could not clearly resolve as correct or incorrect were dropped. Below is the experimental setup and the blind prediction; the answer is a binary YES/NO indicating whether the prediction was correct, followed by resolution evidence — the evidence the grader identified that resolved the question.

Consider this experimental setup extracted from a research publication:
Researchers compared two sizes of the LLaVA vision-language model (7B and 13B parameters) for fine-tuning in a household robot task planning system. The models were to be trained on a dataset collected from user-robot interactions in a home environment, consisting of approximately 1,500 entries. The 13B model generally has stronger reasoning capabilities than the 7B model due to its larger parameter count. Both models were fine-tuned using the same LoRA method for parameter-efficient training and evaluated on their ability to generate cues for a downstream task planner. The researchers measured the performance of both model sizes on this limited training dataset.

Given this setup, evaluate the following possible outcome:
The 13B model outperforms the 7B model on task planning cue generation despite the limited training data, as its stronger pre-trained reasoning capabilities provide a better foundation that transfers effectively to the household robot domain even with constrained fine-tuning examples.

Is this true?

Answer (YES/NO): NO